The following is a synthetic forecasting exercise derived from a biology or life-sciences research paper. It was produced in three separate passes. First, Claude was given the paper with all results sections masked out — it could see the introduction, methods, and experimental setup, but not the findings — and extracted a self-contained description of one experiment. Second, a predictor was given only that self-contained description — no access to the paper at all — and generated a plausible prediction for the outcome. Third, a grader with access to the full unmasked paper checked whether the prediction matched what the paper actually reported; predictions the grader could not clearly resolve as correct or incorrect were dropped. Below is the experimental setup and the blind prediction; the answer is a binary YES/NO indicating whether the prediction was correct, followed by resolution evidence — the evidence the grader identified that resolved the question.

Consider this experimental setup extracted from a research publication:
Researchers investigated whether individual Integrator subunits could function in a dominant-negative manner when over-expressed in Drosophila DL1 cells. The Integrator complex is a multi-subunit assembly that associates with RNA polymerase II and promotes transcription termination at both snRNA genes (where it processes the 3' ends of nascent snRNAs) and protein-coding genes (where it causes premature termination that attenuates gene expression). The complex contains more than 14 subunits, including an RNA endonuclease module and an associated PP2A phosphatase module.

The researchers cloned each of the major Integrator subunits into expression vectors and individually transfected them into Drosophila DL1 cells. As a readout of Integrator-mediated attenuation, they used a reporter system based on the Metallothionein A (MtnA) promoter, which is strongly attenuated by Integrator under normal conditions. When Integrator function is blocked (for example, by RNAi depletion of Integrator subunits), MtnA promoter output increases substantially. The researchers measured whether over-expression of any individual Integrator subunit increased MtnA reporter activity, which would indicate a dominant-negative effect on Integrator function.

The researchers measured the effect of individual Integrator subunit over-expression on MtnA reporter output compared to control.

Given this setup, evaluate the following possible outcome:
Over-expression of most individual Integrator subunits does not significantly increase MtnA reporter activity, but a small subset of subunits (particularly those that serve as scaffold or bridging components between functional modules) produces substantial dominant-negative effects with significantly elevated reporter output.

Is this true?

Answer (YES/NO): NO